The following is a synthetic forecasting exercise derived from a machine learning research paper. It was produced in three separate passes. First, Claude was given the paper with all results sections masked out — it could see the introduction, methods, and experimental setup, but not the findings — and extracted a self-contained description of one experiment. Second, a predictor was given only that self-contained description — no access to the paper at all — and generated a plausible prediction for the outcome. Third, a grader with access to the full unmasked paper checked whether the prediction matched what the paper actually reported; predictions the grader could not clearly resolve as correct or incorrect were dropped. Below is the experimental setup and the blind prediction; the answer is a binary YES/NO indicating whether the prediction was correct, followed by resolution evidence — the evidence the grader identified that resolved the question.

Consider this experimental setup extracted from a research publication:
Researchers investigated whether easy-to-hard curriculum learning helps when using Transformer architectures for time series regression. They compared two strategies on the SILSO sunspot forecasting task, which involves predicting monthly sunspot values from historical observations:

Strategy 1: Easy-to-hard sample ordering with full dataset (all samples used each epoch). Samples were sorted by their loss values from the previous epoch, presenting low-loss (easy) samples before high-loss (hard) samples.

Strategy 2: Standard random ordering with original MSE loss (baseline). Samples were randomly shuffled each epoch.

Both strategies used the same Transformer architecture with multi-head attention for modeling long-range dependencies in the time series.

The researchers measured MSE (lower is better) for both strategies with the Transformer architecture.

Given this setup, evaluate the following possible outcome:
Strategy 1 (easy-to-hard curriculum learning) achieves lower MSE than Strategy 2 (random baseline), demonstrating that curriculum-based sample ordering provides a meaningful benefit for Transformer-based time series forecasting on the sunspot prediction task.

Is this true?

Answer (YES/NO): YES